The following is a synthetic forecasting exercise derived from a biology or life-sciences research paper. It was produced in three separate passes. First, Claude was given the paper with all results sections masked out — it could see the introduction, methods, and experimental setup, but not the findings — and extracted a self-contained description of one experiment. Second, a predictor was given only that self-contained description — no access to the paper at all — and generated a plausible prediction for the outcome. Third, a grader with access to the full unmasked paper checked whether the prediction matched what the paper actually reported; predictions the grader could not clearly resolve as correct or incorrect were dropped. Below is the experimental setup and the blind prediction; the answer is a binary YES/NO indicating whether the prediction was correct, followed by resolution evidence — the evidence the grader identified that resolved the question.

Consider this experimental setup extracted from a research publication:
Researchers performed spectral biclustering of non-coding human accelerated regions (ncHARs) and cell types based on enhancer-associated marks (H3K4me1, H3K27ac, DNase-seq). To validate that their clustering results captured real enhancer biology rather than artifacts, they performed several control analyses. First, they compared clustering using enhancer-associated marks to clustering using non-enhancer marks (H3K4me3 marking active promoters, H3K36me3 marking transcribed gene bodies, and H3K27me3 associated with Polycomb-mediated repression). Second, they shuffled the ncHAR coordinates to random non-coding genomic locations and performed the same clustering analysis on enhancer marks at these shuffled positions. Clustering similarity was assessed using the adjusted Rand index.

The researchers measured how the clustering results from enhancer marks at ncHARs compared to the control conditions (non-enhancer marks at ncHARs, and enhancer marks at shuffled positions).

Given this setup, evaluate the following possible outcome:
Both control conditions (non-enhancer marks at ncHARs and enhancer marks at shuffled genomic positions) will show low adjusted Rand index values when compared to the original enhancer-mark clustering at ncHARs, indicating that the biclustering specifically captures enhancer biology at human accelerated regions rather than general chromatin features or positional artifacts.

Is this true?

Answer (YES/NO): YES